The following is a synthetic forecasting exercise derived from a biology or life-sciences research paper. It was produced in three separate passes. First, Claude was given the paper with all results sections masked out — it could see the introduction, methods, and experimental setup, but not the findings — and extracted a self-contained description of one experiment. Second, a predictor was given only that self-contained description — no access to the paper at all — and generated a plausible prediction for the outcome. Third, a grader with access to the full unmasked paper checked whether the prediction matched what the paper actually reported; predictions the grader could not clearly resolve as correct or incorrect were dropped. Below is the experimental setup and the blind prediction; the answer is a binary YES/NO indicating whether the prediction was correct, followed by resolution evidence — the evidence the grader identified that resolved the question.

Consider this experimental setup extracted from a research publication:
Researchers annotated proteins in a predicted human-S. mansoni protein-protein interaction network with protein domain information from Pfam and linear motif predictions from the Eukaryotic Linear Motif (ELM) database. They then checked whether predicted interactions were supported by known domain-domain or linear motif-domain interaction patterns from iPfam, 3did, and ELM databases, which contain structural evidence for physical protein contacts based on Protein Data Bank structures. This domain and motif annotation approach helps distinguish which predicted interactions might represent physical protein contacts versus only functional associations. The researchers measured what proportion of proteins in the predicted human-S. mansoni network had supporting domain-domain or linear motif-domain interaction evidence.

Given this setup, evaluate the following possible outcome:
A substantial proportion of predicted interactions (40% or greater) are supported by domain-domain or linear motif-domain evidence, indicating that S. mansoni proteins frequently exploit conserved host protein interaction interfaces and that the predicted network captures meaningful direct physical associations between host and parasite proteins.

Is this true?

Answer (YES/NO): NO